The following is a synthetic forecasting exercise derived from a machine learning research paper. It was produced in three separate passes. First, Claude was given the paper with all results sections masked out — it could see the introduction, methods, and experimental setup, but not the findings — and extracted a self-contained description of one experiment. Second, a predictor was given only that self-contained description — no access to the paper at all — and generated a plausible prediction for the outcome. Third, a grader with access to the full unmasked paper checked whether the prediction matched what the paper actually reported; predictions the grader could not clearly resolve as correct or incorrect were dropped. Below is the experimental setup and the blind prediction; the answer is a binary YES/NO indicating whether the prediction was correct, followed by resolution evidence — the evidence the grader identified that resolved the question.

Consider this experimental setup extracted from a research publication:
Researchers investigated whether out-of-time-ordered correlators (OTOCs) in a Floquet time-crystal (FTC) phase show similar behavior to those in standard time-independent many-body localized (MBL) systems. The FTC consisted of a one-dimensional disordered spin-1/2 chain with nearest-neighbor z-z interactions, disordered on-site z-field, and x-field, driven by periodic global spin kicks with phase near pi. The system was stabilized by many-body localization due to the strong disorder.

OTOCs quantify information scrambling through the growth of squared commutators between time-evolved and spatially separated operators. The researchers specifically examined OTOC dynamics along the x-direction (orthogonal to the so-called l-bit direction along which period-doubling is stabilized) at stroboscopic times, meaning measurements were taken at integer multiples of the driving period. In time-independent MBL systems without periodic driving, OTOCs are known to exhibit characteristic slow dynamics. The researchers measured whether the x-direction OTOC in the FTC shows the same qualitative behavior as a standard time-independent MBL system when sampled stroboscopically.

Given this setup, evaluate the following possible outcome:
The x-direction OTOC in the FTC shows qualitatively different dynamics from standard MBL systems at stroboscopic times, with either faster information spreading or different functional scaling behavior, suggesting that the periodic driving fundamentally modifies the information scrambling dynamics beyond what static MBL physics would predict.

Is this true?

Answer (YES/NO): NO